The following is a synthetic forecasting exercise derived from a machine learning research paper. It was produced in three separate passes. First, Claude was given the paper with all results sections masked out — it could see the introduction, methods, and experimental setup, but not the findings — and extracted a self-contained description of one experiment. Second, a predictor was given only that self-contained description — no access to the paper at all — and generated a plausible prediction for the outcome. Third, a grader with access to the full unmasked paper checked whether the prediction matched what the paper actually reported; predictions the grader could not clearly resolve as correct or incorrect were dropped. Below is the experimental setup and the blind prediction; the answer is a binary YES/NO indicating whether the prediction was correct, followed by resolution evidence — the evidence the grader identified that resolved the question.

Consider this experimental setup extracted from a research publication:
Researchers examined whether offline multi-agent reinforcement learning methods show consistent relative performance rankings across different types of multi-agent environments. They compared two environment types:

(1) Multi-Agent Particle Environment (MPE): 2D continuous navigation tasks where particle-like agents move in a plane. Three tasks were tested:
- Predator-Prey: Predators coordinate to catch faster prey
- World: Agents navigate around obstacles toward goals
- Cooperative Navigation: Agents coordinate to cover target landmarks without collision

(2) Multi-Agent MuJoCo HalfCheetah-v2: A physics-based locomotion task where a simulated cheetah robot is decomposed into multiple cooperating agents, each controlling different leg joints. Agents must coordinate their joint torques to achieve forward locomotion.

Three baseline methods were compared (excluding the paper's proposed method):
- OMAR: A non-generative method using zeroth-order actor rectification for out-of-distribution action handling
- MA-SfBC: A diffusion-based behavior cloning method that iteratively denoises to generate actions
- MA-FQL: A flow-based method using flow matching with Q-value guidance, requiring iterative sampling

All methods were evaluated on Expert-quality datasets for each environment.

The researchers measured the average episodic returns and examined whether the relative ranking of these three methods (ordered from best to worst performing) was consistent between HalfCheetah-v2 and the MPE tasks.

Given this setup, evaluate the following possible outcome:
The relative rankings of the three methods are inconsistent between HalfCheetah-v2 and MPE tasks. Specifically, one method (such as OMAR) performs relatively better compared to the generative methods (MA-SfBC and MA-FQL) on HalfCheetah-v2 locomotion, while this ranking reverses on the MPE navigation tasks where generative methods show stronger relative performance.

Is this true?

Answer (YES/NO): NO